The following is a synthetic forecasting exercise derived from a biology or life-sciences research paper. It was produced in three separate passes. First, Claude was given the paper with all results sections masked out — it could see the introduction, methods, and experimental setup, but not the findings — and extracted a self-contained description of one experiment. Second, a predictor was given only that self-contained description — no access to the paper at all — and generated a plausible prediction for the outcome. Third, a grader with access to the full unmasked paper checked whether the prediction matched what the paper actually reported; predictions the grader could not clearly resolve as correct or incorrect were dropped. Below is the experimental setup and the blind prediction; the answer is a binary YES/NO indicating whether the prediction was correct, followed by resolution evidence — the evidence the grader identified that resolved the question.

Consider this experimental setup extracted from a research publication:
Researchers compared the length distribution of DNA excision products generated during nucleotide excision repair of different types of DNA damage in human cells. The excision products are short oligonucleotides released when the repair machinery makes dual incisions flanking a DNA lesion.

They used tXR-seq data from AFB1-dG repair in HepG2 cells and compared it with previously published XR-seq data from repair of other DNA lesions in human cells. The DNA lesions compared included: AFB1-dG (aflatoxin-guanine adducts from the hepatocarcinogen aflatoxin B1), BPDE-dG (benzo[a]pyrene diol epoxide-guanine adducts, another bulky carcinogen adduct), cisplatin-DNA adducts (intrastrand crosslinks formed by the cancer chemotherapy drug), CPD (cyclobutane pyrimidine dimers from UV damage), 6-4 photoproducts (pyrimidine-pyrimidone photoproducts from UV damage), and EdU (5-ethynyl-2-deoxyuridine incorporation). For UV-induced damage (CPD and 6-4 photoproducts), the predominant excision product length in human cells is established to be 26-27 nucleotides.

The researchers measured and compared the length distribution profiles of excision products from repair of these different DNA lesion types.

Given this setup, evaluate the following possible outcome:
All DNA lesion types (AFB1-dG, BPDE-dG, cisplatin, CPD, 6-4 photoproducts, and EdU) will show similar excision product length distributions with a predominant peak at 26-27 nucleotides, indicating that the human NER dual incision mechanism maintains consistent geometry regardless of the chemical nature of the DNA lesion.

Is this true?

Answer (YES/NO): NO